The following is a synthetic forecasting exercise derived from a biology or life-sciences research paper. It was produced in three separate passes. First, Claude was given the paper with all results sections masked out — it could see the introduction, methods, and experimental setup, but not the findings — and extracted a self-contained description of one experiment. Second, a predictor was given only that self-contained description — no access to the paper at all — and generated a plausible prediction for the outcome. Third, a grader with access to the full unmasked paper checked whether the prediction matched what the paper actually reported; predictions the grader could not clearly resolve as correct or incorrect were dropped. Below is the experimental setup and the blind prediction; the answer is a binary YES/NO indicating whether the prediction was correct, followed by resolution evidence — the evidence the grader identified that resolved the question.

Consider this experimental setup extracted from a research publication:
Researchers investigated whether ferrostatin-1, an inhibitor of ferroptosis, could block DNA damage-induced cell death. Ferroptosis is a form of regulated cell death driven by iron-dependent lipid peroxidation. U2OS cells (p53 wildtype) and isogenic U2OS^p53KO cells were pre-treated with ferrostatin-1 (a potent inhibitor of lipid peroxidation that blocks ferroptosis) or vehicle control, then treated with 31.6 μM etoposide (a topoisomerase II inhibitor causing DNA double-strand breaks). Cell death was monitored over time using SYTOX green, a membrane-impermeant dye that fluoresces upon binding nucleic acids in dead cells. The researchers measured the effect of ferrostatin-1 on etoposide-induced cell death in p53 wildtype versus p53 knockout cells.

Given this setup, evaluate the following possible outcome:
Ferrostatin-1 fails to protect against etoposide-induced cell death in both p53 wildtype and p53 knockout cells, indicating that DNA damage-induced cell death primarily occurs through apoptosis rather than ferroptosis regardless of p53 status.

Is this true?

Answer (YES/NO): NO